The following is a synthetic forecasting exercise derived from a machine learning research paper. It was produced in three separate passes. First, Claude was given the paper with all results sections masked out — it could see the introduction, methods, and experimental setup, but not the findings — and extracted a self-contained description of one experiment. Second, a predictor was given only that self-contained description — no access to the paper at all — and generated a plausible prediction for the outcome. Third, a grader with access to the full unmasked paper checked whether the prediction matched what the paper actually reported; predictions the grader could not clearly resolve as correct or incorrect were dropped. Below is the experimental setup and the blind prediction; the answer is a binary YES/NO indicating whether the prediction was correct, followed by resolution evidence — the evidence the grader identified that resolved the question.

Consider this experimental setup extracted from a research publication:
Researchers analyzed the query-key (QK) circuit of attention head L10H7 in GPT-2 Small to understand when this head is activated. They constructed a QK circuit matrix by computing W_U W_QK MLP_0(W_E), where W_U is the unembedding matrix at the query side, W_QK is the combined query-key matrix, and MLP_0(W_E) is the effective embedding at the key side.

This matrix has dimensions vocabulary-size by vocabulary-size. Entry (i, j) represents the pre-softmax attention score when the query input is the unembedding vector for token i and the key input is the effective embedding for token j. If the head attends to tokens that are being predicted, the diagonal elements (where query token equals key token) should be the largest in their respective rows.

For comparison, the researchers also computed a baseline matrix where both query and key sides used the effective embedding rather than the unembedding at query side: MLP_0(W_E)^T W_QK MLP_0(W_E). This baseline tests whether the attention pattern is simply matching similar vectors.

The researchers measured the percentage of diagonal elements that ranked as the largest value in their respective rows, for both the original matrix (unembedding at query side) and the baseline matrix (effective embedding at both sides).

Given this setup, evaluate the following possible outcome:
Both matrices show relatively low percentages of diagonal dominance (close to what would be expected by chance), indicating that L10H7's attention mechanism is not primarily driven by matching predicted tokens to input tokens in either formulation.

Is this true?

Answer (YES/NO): NO